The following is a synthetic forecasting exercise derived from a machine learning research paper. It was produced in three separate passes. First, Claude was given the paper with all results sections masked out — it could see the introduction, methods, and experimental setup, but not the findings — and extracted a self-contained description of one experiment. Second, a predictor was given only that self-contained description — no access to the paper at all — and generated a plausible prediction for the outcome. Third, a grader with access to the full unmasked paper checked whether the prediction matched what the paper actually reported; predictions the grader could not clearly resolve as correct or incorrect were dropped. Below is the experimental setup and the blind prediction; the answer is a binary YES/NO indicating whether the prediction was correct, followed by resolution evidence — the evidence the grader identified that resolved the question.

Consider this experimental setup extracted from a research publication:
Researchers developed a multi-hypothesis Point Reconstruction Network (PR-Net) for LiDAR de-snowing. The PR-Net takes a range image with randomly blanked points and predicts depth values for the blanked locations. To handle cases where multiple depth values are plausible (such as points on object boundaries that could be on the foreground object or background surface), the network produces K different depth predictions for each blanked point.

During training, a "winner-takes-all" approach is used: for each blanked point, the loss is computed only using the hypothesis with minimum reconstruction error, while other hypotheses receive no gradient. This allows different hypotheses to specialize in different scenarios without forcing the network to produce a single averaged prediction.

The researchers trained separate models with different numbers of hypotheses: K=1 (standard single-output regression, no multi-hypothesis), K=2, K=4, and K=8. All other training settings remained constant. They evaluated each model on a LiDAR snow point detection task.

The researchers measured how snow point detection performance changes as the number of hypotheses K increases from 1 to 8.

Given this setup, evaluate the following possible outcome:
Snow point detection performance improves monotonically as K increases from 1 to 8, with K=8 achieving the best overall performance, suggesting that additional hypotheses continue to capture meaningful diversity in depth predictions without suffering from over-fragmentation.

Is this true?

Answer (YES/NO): NO